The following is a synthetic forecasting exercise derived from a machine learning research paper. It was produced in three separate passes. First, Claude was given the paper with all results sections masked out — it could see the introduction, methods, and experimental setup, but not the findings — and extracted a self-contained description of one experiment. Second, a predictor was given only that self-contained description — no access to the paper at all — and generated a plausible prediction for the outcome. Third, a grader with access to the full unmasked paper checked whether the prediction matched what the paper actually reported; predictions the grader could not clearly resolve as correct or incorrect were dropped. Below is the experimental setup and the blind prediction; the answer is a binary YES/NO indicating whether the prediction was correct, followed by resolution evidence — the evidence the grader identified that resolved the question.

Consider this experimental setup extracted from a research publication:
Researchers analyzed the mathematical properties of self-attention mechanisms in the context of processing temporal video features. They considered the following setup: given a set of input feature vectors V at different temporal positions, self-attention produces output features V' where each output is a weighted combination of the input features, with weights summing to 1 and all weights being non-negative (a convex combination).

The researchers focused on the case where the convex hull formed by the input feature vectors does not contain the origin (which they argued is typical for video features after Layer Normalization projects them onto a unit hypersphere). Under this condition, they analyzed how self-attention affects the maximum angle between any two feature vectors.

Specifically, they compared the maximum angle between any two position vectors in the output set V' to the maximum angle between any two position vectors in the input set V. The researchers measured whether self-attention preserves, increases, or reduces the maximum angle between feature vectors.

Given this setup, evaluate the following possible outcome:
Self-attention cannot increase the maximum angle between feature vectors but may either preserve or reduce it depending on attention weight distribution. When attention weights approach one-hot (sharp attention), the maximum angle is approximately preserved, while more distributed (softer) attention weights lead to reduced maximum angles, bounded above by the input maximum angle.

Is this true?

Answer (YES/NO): NO